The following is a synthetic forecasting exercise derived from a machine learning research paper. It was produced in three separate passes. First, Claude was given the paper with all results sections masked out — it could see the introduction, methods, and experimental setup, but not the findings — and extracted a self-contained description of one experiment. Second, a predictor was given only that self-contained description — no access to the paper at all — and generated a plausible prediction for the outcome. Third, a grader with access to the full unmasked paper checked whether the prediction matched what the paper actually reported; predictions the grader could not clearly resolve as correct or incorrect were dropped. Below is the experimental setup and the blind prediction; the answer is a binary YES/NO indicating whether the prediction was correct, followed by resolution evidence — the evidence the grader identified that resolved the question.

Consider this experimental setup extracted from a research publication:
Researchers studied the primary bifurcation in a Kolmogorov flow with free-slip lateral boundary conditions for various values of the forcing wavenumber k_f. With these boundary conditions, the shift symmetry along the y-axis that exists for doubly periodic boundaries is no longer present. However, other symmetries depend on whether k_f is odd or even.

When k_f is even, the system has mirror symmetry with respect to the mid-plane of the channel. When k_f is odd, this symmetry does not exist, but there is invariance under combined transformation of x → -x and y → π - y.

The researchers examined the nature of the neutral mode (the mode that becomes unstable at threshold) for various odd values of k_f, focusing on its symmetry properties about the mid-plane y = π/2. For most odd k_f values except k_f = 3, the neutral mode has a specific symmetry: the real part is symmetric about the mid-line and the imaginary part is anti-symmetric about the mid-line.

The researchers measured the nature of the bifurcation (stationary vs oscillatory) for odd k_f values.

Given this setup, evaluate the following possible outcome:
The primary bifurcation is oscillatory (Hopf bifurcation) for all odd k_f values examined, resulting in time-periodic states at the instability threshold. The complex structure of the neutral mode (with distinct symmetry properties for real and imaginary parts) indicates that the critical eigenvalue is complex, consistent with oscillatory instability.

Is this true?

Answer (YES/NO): NO